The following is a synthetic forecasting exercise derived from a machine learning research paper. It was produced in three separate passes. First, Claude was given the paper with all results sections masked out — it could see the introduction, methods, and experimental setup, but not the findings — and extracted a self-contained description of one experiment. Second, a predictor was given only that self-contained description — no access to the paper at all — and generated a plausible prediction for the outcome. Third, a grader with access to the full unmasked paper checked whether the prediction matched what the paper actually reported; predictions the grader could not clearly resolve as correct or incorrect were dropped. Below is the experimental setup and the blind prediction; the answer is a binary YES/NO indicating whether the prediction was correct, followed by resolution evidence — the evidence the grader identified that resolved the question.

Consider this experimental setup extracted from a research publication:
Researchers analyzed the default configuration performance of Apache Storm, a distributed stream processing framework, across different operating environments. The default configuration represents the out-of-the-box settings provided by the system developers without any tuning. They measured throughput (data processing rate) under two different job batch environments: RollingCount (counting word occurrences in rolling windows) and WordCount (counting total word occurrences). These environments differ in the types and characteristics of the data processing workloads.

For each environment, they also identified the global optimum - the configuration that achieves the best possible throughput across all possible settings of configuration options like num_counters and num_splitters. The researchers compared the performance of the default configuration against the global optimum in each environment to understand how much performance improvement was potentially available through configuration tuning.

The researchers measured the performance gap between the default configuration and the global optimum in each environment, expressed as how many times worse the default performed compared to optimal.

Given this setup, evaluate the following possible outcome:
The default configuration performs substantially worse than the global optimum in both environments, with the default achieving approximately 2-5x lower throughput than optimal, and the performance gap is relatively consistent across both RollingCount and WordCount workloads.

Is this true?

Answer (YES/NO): NO